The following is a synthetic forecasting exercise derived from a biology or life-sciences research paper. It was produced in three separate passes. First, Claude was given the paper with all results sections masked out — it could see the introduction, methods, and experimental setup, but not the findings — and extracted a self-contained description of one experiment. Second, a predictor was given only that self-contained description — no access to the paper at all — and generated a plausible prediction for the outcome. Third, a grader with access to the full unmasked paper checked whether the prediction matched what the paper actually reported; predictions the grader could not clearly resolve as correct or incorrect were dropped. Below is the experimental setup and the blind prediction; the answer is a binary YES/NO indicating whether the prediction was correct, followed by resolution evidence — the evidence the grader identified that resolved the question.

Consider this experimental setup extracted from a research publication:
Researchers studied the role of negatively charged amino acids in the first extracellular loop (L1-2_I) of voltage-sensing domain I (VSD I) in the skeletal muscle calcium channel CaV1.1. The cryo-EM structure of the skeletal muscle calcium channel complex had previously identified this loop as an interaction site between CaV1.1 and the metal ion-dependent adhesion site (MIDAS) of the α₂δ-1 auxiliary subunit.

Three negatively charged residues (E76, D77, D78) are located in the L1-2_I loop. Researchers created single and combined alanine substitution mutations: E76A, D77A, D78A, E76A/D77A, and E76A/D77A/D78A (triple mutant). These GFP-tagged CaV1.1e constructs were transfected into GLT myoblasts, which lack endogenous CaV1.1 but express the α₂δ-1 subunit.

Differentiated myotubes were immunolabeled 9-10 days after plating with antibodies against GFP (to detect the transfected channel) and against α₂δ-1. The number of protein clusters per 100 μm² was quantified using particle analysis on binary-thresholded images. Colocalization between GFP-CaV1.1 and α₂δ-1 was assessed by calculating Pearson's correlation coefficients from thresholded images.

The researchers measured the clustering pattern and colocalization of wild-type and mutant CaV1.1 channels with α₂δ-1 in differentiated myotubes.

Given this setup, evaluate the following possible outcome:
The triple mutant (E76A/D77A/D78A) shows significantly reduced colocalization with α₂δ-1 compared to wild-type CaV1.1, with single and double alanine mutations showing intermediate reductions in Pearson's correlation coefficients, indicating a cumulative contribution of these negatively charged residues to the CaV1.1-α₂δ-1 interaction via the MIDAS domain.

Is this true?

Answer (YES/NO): NO